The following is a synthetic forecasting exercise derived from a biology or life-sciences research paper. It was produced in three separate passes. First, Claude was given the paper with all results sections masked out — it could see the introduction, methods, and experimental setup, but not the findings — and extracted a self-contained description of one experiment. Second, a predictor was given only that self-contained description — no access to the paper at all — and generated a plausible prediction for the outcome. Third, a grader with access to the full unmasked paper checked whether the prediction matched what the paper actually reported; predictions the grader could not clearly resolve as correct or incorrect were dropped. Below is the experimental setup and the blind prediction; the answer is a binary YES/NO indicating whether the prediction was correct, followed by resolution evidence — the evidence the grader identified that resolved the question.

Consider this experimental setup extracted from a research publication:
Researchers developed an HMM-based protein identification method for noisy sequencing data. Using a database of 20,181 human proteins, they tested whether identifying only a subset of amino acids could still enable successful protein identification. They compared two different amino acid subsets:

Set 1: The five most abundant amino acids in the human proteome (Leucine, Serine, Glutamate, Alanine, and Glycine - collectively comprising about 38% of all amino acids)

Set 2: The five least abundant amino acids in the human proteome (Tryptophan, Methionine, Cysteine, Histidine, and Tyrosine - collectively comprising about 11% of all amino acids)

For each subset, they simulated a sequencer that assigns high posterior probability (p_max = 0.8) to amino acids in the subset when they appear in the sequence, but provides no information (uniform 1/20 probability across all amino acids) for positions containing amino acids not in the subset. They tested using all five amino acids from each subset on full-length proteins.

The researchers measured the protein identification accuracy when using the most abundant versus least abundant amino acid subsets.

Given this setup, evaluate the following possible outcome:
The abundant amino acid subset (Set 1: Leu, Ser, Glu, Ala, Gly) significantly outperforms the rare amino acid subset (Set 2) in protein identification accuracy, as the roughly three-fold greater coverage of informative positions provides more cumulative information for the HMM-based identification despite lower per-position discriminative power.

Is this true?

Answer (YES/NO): YES